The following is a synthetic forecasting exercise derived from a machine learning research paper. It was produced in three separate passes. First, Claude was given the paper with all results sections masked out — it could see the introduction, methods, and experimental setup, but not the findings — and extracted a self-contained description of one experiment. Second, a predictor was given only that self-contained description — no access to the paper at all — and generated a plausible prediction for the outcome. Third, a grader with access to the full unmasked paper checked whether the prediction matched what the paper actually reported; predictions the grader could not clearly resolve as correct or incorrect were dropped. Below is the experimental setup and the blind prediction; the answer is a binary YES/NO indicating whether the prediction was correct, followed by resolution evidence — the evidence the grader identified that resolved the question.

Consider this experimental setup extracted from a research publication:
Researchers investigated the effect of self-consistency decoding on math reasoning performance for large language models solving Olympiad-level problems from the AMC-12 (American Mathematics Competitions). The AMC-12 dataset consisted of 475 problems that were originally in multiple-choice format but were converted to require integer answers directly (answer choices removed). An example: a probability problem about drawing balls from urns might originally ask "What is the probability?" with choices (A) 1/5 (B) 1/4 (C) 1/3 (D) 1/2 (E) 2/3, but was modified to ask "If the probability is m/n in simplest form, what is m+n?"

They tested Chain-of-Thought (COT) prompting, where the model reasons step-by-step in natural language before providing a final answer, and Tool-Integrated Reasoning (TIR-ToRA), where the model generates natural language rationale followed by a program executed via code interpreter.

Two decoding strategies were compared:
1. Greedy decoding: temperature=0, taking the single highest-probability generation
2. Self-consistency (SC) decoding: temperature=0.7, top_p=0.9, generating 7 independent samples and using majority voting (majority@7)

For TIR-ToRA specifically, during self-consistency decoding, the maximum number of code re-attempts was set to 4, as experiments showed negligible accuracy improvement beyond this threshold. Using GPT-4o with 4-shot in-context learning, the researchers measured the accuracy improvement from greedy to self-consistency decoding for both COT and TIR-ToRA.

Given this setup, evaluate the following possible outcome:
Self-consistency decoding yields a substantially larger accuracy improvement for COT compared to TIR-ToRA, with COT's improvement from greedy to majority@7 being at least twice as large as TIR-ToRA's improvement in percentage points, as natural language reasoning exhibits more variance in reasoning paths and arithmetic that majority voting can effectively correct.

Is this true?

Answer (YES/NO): NO